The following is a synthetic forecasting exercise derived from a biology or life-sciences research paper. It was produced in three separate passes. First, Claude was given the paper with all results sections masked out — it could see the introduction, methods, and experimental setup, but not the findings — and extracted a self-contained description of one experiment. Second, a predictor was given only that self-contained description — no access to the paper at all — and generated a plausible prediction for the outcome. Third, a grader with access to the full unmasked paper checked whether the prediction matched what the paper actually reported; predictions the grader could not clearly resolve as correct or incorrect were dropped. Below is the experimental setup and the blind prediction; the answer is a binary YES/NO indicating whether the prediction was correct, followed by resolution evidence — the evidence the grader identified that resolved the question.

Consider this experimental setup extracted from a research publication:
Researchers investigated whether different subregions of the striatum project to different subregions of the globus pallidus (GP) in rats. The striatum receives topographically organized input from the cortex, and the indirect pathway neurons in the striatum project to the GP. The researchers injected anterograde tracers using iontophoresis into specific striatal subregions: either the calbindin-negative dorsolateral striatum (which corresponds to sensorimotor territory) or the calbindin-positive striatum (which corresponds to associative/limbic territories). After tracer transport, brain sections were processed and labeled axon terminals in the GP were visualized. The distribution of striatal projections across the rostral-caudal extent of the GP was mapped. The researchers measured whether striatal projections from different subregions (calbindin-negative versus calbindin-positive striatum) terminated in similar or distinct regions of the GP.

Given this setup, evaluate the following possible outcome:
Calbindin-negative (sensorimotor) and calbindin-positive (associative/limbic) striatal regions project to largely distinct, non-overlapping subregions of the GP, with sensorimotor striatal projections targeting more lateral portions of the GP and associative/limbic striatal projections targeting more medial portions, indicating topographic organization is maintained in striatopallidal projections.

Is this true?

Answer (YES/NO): NO